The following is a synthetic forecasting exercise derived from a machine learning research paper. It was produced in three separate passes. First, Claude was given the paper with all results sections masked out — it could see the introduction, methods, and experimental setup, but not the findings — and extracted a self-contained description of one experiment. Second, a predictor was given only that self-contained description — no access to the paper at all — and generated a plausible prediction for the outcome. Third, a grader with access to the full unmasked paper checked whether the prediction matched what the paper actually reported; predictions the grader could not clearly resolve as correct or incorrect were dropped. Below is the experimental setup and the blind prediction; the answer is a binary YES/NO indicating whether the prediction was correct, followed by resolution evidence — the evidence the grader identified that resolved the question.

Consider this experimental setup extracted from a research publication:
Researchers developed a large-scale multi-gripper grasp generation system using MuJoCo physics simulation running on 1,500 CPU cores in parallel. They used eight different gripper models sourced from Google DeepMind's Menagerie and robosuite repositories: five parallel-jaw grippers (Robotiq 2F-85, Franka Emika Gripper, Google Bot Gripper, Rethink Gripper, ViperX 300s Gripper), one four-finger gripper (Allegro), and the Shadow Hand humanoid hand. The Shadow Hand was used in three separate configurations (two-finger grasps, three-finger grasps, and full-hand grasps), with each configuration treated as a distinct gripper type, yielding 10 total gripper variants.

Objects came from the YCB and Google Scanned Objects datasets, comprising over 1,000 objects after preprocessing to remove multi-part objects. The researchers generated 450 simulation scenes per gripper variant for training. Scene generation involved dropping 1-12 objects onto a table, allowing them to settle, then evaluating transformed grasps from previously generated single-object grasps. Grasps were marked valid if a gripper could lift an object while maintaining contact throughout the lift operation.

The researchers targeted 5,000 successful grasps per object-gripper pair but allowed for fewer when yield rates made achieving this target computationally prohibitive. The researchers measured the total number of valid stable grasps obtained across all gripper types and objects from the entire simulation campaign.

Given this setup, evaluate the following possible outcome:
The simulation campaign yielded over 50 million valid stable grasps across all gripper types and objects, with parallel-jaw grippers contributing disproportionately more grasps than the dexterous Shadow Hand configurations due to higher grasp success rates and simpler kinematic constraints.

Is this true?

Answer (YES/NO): NO